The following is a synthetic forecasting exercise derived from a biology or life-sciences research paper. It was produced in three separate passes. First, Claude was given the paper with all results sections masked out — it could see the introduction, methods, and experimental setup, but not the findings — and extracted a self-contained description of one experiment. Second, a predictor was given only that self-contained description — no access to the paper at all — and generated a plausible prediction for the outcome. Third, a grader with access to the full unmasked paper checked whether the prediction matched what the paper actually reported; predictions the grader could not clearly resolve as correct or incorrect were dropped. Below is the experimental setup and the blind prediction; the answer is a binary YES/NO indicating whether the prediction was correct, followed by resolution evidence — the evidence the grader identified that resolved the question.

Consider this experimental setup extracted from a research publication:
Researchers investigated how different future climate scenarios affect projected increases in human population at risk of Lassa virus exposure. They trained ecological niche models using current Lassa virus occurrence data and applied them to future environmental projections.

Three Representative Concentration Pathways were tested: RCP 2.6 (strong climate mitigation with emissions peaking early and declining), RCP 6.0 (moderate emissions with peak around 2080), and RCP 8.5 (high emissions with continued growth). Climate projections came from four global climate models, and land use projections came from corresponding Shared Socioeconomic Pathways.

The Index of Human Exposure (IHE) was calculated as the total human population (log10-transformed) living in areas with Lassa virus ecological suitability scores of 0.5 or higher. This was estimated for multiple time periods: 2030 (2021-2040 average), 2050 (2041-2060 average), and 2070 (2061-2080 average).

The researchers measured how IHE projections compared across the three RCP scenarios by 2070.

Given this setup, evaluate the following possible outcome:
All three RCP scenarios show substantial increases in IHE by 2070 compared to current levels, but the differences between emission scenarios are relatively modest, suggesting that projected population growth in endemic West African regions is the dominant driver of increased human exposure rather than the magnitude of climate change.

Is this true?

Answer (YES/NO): NO